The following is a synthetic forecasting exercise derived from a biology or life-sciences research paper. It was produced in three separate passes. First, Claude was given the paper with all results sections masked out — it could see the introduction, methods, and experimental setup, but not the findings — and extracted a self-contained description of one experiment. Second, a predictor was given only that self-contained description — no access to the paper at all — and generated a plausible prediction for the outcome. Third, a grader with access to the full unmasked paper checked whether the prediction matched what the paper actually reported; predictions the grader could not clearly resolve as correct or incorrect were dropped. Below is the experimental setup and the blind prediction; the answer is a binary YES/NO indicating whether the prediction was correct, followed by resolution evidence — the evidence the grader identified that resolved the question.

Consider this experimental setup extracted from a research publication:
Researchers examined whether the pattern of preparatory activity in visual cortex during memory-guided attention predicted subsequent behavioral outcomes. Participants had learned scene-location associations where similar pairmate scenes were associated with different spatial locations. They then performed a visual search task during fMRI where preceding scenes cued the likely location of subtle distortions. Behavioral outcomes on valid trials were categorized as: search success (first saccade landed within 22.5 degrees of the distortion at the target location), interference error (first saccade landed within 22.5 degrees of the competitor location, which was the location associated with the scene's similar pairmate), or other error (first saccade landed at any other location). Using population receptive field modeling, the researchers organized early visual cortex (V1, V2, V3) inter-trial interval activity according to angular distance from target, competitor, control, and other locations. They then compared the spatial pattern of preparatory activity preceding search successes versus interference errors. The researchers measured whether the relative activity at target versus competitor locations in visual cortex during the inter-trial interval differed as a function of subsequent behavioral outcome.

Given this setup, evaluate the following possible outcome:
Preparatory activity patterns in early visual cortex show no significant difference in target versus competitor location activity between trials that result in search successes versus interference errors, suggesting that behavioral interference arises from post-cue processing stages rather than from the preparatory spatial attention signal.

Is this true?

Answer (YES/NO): NO